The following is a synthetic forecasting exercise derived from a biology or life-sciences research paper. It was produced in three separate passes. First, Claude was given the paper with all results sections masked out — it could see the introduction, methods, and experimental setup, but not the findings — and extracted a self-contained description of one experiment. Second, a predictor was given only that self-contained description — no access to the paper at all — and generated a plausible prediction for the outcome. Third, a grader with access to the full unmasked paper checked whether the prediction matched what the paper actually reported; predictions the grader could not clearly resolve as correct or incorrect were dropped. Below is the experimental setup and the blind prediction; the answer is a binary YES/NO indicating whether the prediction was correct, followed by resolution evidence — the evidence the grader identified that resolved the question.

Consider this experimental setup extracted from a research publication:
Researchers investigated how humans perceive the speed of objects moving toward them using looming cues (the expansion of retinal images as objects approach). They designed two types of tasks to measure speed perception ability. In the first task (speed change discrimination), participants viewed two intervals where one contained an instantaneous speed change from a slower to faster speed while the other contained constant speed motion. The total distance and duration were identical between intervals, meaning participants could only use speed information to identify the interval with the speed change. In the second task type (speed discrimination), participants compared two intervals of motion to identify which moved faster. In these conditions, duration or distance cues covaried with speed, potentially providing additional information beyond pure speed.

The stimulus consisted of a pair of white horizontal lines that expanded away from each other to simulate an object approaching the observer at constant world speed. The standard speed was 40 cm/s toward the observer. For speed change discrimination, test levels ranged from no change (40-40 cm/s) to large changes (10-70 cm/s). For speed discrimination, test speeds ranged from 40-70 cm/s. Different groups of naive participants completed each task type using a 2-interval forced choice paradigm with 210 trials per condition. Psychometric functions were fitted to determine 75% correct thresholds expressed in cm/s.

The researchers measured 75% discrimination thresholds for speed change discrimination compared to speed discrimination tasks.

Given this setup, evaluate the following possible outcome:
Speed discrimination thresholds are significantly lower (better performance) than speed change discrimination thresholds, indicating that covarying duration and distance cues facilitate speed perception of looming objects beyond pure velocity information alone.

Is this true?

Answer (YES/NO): YES